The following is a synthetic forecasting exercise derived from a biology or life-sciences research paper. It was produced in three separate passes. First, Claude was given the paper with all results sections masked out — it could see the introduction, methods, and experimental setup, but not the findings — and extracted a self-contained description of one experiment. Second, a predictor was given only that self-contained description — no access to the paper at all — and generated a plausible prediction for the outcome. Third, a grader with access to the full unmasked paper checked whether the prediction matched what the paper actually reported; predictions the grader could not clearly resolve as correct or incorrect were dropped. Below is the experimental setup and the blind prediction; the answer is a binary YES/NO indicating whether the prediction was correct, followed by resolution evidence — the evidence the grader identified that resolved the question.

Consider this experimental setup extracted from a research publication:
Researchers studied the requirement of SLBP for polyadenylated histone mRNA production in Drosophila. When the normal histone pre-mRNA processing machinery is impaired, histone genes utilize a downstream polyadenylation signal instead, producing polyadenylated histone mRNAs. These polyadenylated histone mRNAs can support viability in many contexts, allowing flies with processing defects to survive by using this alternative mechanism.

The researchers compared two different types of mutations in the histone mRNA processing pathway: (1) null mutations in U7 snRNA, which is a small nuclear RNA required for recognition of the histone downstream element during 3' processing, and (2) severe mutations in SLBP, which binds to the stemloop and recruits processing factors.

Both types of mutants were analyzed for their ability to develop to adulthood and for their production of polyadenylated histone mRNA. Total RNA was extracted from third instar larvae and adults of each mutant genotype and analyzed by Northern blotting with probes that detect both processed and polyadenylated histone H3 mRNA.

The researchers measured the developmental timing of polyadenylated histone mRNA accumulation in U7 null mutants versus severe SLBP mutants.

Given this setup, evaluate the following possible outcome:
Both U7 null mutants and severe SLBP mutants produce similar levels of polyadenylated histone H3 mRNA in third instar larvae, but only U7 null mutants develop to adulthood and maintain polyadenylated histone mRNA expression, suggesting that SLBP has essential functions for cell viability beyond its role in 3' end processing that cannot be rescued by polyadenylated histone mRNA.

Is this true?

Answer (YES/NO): NO